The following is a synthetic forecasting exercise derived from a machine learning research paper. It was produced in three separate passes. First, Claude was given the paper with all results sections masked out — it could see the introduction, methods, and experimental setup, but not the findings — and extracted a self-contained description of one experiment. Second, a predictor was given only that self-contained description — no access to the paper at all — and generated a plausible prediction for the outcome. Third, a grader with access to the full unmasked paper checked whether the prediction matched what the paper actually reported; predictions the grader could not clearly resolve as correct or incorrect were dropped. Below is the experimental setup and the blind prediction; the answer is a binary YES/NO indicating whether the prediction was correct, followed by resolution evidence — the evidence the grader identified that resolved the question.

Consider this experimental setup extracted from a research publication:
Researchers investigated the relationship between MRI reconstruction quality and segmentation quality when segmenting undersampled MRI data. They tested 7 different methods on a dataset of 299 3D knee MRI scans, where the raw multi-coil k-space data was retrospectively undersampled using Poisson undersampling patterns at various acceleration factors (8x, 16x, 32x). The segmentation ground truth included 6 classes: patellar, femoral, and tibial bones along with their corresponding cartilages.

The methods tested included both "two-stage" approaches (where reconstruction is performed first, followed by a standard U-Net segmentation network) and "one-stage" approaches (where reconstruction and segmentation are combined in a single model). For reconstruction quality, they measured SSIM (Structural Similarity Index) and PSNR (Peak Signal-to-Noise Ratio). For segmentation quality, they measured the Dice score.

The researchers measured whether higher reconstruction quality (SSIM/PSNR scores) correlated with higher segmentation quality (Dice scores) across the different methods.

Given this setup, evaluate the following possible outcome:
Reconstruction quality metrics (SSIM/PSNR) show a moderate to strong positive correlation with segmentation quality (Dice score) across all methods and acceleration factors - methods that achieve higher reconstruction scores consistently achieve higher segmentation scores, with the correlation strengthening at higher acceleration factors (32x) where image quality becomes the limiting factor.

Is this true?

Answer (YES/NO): NO